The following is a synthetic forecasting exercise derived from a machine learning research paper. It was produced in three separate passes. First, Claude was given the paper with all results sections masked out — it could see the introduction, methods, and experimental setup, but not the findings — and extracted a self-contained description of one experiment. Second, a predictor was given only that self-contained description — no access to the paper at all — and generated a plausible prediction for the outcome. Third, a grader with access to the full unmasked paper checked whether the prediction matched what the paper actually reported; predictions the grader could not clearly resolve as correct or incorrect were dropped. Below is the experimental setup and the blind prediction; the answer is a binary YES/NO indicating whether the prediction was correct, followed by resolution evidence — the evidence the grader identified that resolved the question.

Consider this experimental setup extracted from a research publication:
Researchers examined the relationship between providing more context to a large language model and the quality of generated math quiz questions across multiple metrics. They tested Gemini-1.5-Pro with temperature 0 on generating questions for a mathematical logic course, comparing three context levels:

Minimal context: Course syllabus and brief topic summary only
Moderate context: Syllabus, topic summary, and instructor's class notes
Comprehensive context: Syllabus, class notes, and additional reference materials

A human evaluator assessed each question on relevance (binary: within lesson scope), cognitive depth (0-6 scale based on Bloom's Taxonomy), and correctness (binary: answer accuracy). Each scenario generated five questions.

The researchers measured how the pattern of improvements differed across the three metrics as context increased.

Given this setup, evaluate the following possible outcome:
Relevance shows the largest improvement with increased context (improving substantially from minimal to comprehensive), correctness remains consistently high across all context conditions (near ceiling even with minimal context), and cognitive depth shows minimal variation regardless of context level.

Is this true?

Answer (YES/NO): NO